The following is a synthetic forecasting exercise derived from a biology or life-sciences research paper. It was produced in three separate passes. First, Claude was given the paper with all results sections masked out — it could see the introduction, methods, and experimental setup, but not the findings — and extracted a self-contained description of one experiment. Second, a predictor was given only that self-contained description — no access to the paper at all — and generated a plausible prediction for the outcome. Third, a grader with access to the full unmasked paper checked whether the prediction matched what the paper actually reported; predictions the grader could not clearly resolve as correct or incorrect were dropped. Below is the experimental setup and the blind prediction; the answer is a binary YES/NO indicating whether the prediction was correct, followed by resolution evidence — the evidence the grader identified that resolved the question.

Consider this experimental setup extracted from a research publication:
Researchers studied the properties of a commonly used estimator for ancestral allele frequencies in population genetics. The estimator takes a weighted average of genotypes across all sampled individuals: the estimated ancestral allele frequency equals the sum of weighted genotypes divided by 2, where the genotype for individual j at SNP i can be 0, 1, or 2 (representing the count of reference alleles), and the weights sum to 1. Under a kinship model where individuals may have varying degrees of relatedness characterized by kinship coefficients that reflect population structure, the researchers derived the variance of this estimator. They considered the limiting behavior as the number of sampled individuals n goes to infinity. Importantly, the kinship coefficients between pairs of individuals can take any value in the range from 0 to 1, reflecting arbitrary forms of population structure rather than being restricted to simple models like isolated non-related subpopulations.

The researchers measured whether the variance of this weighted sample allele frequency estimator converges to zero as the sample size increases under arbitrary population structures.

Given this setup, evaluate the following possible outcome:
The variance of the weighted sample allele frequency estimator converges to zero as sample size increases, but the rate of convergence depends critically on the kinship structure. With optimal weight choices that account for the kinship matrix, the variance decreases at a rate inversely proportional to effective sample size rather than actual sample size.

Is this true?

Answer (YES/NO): NO